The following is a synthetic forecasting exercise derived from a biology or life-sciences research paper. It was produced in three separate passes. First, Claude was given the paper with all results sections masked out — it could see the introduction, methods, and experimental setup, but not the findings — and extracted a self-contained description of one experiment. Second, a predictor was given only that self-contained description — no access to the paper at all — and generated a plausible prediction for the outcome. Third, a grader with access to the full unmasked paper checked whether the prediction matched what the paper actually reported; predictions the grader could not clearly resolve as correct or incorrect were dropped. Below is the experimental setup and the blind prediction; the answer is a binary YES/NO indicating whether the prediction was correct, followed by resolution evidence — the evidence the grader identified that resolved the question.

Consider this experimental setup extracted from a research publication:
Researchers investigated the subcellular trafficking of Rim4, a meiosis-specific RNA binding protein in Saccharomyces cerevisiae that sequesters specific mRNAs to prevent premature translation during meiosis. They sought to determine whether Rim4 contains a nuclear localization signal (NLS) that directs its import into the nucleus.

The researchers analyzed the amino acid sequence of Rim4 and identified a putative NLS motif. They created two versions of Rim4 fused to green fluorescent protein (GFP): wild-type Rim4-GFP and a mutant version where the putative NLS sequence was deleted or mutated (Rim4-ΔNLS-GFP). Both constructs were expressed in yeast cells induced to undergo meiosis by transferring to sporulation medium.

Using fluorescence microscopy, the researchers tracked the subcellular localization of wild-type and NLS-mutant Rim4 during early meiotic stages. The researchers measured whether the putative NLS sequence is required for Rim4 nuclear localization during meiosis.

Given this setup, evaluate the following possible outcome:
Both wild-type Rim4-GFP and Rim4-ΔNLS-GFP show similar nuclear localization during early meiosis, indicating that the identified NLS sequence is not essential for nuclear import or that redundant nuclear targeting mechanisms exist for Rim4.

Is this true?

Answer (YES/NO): NO